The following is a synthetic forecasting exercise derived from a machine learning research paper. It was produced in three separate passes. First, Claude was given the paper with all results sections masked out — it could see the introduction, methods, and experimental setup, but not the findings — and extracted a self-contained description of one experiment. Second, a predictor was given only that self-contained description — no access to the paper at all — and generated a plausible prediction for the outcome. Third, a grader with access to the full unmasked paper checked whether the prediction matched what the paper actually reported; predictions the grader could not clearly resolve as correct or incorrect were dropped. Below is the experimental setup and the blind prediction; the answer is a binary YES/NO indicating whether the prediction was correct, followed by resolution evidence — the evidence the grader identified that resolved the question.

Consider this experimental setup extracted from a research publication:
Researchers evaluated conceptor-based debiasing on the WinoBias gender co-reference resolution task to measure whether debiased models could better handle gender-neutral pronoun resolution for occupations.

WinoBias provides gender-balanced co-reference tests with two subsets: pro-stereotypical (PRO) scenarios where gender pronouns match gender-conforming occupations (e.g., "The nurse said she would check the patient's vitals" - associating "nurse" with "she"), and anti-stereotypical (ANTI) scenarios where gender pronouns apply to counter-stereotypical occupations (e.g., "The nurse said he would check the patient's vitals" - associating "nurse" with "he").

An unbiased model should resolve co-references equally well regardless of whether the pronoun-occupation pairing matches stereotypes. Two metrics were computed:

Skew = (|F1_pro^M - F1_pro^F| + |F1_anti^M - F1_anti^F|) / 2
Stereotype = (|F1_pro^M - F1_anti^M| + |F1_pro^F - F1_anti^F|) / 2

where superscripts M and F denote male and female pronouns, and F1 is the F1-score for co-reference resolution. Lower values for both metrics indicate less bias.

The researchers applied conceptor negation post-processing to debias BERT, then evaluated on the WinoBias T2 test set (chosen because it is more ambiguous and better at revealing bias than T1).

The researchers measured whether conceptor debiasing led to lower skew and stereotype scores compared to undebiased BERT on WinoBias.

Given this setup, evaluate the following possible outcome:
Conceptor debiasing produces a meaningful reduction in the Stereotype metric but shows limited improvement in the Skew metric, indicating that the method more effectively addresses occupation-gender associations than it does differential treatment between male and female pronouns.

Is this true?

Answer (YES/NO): NO